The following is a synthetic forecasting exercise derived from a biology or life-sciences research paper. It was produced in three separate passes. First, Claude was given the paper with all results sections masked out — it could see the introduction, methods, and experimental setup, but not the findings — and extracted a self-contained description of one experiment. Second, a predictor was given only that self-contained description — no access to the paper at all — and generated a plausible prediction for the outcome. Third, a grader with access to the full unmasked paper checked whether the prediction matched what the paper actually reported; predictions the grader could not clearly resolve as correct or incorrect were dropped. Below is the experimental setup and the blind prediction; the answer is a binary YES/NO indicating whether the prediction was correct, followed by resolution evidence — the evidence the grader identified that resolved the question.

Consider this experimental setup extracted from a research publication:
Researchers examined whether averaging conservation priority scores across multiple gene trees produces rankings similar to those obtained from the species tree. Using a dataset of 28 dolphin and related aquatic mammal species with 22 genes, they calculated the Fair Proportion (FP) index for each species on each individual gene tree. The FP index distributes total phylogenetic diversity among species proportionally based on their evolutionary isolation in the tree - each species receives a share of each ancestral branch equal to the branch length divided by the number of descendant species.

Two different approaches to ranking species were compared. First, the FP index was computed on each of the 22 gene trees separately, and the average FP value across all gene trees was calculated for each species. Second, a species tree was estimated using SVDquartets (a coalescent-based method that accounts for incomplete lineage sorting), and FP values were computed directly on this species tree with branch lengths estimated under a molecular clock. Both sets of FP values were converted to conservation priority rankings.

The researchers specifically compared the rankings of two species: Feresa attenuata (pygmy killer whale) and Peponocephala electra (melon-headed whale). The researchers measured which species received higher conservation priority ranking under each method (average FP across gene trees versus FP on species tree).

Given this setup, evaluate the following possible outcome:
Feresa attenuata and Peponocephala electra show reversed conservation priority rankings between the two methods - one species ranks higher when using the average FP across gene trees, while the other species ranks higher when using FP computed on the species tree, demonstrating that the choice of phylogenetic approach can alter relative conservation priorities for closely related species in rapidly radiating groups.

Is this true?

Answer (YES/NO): YES